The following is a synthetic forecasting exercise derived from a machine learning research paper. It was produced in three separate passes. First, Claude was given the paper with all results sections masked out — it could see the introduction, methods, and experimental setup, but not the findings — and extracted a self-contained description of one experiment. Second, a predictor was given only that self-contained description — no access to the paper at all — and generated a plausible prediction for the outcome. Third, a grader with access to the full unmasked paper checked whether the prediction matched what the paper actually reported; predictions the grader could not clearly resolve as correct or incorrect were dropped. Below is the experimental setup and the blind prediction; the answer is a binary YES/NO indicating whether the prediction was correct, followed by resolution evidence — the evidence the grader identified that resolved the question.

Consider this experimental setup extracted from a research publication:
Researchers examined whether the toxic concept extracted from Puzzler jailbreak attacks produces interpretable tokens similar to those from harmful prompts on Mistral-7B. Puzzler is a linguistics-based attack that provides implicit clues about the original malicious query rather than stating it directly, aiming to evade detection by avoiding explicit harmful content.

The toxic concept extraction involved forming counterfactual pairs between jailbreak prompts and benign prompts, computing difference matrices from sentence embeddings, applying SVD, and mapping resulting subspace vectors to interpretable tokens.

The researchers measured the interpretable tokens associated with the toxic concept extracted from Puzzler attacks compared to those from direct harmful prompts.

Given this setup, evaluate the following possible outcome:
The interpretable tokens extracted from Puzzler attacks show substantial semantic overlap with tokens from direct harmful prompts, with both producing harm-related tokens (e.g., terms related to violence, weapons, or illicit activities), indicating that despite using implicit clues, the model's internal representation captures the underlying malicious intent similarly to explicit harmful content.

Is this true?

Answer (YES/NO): NO